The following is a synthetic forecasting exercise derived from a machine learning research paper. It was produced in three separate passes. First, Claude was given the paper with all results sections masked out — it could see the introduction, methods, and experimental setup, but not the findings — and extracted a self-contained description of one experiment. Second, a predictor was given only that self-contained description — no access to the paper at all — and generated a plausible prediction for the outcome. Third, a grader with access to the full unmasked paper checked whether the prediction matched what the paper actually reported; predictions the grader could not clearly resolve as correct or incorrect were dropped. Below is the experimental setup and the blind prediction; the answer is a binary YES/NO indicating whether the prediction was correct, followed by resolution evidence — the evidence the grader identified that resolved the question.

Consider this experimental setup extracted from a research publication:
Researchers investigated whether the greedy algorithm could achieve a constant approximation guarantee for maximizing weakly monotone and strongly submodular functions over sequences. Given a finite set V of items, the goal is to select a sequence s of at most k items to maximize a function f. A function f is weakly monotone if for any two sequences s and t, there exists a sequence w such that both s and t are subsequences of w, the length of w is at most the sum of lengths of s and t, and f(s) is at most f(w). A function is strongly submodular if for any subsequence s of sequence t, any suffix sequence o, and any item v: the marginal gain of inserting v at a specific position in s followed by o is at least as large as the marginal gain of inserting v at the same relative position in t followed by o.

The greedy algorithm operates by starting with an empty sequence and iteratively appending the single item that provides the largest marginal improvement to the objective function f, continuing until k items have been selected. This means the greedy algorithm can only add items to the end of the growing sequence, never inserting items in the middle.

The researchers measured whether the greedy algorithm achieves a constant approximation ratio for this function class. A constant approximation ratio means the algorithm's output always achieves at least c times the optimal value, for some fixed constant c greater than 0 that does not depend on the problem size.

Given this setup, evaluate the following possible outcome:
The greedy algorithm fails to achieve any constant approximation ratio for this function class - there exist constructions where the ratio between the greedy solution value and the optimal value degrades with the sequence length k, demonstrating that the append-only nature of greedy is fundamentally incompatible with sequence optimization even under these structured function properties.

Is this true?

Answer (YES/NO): YES